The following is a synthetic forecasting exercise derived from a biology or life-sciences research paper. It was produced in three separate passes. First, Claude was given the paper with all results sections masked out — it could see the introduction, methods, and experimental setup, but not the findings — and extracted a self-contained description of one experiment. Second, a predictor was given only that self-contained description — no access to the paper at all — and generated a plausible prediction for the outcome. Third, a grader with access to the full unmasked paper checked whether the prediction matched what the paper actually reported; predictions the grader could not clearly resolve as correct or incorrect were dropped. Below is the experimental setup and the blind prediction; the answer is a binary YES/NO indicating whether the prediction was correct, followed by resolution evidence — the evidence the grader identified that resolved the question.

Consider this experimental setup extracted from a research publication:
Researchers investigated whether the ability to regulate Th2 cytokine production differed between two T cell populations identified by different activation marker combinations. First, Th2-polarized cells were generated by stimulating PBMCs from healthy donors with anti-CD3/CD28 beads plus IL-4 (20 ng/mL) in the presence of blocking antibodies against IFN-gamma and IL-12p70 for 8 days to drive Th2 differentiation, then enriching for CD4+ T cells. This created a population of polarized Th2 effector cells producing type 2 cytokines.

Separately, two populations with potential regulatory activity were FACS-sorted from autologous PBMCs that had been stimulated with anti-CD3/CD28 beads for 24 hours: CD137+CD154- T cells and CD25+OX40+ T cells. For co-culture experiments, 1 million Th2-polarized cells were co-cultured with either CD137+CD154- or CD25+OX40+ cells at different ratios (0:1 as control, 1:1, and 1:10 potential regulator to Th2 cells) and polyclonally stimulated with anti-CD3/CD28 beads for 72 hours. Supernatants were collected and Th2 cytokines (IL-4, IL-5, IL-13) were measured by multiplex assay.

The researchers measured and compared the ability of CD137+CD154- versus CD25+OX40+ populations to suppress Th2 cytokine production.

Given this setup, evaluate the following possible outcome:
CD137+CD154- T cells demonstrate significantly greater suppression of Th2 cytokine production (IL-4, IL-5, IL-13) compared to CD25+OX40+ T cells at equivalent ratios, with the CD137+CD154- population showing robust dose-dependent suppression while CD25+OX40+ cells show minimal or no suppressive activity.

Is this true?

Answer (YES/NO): NO